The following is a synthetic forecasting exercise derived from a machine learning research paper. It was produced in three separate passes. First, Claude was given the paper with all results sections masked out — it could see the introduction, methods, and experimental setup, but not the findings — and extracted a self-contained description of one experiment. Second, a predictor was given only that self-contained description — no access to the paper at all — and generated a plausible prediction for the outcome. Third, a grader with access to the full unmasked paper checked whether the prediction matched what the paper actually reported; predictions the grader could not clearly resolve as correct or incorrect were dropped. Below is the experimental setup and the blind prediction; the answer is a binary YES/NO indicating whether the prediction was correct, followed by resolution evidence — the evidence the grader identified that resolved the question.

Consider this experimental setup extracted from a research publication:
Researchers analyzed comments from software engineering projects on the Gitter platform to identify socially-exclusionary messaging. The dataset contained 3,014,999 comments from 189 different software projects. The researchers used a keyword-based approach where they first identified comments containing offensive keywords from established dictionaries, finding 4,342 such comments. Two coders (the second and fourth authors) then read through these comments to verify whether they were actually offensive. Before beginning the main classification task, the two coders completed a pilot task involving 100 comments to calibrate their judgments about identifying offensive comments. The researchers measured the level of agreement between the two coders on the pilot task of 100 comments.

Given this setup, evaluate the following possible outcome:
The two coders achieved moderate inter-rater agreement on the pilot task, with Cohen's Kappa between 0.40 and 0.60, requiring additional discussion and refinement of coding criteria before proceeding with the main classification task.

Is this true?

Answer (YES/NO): NO